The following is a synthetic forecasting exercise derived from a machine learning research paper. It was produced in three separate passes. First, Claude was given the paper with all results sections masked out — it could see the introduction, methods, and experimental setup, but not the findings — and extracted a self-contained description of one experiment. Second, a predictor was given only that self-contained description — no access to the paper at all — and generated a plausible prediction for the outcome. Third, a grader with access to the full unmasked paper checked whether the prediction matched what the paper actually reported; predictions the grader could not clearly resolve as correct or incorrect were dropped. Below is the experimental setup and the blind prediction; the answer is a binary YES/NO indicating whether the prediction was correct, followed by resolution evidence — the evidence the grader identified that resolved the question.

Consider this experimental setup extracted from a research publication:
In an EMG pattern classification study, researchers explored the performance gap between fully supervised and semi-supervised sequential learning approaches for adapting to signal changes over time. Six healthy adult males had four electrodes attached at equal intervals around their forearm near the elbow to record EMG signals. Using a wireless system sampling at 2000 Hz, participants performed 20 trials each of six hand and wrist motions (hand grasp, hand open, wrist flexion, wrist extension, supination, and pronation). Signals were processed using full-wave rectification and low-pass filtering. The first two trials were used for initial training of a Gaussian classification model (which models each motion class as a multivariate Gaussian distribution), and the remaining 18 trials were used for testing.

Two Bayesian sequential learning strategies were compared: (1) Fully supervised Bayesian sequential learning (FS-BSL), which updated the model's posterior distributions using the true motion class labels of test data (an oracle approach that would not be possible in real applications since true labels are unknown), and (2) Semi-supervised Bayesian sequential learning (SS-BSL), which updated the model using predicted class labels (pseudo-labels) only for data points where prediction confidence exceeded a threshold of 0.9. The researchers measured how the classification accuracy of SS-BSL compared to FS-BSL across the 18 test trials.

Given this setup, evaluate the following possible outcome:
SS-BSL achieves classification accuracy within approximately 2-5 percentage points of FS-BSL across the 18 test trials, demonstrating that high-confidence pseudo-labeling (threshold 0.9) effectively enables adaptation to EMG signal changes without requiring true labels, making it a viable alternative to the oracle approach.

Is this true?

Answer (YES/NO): YES